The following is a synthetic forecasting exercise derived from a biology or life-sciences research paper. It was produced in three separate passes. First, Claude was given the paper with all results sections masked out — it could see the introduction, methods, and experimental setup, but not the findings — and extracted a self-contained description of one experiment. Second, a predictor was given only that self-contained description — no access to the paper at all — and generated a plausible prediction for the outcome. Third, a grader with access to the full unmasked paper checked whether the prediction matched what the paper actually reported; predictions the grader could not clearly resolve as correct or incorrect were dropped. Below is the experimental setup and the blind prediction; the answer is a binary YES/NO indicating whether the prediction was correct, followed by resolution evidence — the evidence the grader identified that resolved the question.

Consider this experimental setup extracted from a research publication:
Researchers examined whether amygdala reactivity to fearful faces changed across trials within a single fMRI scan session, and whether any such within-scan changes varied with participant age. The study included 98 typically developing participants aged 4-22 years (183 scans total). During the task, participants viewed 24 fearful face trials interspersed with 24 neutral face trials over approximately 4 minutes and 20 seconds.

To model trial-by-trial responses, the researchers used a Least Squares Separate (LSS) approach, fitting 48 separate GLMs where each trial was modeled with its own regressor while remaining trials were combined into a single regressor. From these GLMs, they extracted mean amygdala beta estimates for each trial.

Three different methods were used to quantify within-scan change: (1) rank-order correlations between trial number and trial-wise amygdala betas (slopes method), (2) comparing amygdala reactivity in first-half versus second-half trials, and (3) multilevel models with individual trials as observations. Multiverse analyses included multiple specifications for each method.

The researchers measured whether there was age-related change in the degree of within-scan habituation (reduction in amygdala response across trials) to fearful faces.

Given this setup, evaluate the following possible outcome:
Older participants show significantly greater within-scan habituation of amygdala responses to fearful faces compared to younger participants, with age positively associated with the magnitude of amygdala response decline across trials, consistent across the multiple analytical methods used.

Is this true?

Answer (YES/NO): NO